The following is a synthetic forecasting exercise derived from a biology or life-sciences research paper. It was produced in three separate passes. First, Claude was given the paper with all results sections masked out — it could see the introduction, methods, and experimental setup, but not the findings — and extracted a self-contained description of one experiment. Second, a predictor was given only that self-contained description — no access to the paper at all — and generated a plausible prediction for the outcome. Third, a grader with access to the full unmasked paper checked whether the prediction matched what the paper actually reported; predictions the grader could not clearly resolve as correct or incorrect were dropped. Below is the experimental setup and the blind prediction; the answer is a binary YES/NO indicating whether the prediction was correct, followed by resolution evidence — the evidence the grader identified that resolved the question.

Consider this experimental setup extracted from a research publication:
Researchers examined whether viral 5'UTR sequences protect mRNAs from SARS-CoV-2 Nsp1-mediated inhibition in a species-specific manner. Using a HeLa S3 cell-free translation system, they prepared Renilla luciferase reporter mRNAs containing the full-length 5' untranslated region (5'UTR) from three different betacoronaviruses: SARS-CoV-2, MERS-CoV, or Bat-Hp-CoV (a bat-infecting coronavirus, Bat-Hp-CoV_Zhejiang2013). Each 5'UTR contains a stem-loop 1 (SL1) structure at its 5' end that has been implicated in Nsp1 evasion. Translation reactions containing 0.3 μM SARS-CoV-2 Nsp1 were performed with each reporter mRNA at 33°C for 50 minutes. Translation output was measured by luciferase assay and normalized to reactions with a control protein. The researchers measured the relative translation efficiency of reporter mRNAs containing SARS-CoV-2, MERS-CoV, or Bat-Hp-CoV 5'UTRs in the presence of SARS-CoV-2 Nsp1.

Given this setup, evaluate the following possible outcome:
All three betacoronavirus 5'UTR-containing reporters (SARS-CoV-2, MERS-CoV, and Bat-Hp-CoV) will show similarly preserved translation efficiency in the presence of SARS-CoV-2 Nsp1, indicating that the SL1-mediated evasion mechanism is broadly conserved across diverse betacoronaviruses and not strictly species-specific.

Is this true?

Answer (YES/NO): NO